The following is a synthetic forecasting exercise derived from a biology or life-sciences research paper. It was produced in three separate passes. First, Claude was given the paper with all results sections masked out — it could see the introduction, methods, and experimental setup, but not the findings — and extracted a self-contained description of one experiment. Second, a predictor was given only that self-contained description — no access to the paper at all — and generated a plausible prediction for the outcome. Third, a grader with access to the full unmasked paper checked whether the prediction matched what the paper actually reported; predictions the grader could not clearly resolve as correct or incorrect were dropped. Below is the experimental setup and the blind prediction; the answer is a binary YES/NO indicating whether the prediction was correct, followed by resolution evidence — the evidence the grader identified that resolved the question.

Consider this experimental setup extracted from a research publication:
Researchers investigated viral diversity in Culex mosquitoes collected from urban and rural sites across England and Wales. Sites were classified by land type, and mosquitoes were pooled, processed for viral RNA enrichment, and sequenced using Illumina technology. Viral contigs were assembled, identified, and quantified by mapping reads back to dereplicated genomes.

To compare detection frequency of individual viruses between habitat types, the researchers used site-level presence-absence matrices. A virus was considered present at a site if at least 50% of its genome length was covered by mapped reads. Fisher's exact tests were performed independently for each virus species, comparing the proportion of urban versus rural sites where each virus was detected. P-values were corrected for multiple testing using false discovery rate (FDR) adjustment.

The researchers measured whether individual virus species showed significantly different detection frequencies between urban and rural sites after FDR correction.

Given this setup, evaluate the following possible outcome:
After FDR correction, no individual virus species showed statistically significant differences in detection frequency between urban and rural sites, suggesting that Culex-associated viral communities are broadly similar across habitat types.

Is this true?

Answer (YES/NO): YES